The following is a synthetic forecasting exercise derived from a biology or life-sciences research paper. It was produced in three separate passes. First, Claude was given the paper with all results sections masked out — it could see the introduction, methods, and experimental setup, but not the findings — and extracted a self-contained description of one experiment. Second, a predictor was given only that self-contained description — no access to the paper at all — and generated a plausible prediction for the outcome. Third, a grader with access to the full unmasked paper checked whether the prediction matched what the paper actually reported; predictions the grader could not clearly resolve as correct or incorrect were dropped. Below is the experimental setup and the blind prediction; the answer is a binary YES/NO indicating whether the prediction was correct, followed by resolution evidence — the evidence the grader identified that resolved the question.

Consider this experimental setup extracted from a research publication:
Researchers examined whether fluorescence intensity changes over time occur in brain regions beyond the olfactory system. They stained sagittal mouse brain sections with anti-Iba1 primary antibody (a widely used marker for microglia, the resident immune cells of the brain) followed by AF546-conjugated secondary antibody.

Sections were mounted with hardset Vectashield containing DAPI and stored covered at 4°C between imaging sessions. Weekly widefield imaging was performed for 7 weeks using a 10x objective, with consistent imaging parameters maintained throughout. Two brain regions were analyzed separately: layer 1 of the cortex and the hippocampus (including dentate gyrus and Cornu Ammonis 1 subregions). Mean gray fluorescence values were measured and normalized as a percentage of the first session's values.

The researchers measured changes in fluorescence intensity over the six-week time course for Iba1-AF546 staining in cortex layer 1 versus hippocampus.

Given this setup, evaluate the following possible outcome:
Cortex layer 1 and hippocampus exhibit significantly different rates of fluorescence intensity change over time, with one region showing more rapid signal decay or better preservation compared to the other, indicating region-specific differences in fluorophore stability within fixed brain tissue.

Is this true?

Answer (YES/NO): NO